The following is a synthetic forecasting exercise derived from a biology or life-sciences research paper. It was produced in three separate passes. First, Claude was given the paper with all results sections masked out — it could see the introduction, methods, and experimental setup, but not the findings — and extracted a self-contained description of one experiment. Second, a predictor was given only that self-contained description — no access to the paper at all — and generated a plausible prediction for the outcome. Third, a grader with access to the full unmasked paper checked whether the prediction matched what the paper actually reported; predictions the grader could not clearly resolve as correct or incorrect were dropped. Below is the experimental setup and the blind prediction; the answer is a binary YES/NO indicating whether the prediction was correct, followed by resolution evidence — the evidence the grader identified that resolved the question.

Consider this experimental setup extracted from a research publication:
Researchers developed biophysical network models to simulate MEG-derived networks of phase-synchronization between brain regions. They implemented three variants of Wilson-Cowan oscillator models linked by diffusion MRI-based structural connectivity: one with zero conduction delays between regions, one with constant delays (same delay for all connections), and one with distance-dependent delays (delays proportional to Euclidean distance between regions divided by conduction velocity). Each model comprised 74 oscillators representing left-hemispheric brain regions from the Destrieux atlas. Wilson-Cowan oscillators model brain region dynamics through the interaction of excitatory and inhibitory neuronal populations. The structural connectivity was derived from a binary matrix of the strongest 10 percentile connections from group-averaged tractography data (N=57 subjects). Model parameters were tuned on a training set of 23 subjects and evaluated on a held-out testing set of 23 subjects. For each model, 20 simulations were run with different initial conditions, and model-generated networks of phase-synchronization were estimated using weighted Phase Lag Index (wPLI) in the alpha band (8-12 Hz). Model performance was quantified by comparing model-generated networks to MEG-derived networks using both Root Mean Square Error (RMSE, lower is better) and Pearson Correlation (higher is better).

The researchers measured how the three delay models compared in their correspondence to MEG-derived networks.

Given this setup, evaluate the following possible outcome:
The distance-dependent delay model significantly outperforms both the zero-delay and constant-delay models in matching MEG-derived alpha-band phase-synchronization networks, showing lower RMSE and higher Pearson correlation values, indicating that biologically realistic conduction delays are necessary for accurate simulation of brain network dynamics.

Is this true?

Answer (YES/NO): NO